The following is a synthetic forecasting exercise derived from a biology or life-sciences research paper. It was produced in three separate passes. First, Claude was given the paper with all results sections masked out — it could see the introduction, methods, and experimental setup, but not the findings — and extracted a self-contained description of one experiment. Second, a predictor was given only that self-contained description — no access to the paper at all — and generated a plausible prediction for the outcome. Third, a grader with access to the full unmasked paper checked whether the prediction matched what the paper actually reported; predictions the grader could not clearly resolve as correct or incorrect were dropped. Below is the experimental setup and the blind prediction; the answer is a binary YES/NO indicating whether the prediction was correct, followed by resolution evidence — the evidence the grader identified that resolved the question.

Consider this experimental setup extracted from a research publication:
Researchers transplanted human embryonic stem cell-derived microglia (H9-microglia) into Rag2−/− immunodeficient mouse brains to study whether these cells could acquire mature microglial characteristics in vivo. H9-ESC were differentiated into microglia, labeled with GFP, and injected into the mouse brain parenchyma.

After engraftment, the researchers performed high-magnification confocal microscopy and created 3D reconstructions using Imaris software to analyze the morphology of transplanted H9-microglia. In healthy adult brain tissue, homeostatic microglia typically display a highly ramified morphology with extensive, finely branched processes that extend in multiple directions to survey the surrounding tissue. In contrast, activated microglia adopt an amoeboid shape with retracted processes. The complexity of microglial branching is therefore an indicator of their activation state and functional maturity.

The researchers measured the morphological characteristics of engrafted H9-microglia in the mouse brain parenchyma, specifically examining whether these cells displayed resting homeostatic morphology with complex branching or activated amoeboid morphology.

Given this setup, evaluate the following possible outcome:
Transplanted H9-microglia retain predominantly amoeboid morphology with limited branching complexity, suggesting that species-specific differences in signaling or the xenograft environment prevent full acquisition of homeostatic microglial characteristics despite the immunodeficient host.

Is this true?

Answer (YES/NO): NO